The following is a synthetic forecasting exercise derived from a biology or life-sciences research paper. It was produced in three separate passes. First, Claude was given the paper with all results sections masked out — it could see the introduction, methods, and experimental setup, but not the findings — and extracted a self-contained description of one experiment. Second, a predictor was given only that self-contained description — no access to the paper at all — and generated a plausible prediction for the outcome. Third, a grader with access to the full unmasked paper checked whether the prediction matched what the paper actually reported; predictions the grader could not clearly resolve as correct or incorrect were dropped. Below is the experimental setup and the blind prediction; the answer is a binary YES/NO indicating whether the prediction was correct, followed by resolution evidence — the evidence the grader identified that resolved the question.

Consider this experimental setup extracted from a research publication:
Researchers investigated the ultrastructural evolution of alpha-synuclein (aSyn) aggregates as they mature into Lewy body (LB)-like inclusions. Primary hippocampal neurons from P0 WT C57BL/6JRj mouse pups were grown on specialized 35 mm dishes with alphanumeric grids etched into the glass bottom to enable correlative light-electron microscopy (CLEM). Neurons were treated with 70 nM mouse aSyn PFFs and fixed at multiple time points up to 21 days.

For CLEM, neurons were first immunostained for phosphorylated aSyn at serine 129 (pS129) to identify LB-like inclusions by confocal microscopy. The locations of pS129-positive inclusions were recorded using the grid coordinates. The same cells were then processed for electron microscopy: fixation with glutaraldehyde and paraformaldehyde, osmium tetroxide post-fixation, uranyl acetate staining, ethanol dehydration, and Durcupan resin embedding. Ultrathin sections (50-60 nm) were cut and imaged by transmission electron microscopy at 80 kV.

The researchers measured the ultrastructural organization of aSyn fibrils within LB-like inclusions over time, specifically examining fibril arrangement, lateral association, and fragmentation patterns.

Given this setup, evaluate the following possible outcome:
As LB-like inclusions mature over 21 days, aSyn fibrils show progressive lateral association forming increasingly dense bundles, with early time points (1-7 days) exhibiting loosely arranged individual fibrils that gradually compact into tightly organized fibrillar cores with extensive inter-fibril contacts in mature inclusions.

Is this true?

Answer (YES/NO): NO